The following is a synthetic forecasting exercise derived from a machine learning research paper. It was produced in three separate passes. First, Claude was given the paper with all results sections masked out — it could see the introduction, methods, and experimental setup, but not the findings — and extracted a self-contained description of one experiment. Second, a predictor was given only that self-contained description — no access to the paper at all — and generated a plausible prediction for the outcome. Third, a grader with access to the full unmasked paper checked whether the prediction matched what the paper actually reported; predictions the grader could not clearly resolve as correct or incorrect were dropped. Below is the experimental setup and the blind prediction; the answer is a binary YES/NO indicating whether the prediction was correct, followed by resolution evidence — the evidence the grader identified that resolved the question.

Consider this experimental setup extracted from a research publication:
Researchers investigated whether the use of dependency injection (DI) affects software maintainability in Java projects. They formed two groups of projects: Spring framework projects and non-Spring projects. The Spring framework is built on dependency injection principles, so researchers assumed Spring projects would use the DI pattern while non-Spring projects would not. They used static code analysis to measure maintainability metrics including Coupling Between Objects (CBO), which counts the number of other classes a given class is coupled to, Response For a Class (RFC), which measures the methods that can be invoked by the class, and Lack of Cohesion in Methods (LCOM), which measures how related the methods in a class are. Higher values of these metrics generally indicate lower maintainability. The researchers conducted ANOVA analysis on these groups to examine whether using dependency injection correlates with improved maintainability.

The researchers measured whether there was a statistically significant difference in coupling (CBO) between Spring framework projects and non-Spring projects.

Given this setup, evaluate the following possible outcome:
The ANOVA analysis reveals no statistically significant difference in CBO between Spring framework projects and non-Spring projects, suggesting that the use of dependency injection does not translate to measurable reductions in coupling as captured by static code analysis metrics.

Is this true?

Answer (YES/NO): YES